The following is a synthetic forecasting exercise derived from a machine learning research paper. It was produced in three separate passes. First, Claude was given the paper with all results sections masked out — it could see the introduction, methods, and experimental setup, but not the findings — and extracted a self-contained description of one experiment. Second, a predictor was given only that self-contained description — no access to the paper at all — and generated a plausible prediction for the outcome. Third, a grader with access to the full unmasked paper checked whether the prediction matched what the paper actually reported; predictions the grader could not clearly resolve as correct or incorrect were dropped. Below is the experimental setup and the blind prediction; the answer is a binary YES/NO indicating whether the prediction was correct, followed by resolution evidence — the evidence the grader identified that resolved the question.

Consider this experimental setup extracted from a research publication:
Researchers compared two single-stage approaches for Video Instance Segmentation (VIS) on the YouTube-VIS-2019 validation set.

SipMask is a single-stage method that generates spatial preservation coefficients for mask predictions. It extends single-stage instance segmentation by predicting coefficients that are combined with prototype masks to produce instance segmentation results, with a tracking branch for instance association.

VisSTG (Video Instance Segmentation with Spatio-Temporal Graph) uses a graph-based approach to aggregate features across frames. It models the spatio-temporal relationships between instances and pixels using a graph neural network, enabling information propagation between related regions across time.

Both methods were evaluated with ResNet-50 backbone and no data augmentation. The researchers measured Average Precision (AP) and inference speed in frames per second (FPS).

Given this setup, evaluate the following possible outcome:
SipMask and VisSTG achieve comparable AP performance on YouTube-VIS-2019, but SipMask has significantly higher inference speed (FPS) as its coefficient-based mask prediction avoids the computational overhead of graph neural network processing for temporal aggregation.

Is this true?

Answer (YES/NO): NO